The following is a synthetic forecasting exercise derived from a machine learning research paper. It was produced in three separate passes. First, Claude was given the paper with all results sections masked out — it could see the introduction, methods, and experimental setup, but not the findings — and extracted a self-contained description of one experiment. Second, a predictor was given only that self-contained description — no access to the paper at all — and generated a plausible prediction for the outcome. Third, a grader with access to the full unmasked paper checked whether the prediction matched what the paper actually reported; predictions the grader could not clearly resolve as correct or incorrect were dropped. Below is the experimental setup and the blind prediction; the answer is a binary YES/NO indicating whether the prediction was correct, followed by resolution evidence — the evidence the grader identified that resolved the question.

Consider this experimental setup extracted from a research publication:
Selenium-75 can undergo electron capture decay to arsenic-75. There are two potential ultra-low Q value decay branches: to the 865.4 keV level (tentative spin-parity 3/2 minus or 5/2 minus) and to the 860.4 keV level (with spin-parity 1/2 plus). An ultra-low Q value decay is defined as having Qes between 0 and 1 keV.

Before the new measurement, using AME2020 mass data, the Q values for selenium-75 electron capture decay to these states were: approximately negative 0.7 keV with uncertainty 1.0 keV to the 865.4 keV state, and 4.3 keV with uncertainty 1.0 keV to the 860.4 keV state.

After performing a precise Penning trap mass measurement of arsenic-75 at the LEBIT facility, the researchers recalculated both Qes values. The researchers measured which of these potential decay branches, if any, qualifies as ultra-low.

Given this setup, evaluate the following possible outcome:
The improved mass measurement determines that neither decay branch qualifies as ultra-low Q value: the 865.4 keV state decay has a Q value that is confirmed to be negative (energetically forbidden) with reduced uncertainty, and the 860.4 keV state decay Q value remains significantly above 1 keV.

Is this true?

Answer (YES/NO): NO